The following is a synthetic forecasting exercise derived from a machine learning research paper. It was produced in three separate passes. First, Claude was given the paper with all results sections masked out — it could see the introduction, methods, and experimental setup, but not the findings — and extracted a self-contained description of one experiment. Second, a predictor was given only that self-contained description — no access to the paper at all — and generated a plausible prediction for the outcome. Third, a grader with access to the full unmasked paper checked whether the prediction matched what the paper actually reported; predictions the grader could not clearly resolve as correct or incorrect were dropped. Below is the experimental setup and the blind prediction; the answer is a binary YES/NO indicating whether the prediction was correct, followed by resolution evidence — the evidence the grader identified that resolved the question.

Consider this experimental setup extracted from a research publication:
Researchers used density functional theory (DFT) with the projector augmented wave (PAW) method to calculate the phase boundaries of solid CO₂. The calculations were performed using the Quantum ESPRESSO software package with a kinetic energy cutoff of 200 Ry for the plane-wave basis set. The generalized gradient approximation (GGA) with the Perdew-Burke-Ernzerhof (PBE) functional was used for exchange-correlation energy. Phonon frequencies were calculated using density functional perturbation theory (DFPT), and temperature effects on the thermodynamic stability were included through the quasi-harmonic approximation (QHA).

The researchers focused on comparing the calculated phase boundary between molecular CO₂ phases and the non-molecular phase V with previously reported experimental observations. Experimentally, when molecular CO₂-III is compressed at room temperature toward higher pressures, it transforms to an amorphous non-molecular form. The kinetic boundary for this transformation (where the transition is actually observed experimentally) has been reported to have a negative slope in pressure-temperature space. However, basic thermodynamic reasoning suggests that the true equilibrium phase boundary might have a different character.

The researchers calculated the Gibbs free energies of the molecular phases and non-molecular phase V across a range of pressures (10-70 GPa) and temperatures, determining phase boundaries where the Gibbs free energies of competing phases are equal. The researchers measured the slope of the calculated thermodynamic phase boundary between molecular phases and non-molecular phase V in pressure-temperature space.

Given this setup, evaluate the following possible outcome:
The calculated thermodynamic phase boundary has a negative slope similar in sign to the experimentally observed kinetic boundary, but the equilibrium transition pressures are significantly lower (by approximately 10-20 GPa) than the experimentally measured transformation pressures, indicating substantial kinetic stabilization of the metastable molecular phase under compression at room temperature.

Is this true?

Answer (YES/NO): NO